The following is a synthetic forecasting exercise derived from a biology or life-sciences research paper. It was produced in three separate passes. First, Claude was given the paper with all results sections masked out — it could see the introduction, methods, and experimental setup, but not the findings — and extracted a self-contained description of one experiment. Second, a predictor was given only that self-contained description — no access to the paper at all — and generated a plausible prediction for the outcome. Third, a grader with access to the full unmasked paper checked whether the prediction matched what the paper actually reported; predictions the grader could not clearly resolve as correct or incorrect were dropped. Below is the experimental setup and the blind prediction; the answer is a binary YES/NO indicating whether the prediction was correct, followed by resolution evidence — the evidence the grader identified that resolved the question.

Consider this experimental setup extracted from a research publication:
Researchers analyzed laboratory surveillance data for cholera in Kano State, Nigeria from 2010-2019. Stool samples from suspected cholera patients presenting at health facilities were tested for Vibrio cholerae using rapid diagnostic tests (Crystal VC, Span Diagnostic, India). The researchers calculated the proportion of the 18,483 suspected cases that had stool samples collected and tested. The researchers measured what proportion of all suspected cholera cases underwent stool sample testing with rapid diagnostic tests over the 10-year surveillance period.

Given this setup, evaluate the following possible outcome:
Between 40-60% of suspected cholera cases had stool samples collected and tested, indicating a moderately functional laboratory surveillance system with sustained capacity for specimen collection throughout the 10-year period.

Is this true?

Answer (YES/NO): NO